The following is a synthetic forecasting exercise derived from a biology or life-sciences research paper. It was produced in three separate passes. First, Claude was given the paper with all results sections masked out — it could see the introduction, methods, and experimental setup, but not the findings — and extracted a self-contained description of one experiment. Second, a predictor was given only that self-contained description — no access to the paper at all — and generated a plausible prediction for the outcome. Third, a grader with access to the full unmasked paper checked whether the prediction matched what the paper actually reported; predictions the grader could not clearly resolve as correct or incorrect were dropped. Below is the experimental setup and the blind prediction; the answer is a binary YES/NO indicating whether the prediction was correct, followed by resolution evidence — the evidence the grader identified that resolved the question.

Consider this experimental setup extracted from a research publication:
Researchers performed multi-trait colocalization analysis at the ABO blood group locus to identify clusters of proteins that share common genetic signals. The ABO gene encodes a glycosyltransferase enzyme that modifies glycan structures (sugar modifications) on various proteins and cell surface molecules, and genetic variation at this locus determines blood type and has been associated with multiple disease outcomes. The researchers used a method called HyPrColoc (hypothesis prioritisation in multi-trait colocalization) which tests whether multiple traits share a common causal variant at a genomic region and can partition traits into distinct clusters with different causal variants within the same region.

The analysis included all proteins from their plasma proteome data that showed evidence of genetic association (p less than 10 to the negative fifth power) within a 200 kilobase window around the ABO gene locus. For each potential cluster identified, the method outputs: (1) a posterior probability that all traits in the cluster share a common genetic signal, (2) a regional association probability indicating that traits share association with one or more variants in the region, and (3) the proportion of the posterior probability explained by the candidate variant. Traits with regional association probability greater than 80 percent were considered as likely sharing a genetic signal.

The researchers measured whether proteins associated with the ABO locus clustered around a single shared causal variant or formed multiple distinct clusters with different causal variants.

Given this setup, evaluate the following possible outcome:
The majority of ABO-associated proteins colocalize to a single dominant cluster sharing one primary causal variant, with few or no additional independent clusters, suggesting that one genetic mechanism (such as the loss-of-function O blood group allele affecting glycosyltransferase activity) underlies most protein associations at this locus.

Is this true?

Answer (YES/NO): YES